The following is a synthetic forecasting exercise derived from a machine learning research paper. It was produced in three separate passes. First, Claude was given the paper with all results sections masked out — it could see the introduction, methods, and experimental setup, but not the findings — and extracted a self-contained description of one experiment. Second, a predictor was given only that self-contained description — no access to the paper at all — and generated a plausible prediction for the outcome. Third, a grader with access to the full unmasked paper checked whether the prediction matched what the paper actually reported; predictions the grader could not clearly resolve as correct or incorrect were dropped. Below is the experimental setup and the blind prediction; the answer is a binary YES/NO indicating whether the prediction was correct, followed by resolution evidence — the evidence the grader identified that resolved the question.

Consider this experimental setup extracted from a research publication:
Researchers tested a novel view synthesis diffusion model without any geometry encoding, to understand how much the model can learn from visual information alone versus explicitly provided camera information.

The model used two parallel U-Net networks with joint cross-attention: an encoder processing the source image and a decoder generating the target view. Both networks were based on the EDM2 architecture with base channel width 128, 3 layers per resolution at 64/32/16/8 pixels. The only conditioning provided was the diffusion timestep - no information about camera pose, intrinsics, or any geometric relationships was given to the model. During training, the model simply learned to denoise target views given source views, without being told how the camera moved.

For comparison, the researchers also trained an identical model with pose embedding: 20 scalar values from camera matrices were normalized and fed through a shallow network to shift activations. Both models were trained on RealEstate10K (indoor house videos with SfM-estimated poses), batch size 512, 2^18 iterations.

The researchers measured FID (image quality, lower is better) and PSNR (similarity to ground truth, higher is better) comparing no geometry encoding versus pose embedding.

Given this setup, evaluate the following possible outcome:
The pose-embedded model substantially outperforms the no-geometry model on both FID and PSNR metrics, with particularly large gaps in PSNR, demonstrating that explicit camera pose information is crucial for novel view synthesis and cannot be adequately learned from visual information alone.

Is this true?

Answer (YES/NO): YES